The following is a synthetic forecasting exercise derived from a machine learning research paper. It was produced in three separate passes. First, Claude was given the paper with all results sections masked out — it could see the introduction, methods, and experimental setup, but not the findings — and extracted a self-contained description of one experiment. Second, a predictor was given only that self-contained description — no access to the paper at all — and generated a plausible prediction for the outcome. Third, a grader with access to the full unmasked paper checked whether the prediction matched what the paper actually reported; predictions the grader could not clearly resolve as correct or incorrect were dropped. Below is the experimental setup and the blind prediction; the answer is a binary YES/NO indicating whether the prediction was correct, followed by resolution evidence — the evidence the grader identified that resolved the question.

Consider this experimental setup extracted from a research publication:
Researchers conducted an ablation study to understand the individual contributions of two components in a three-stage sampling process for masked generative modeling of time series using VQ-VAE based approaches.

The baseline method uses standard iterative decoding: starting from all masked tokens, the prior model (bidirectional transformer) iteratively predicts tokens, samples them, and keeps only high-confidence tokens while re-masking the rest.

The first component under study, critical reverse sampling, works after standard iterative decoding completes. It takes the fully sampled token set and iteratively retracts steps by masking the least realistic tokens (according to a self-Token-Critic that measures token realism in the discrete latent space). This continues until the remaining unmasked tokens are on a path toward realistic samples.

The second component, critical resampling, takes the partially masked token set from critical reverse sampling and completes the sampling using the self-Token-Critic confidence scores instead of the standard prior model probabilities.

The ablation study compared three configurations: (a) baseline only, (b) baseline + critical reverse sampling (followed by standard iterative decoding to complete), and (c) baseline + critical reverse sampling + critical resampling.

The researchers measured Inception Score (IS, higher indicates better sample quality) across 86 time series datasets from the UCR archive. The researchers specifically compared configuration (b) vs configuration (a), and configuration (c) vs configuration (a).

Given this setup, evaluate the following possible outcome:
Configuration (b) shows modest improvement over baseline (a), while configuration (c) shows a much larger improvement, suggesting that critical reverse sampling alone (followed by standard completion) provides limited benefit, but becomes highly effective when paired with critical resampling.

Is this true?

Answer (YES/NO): NO